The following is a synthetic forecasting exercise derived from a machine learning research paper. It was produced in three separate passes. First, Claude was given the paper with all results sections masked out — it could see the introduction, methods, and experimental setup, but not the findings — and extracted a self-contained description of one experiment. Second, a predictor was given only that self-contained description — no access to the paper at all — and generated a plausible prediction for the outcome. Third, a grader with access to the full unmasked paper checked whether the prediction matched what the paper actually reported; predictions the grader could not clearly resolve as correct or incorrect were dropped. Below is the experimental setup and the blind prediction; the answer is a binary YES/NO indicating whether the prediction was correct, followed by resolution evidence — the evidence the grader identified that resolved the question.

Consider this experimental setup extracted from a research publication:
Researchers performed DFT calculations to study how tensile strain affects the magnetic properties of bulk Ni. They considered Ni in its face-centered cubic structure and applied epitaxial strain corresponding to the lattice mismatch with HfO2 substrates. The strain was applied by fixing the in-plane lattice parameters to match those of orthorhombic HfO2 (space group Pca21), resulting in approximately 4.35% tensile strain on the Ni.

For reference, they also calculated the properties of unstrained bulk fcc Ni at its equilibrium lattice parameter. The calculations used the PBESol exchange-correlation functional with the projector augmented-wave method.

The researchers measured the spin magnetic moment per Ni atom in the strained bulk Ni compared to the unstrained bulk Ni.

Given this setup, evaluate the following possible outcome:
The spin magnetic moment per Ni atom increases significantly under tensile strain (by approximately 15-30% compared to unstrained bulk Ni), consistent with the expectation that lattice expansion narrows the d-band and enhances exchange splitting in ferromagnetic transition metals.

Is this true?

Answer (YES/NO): NO